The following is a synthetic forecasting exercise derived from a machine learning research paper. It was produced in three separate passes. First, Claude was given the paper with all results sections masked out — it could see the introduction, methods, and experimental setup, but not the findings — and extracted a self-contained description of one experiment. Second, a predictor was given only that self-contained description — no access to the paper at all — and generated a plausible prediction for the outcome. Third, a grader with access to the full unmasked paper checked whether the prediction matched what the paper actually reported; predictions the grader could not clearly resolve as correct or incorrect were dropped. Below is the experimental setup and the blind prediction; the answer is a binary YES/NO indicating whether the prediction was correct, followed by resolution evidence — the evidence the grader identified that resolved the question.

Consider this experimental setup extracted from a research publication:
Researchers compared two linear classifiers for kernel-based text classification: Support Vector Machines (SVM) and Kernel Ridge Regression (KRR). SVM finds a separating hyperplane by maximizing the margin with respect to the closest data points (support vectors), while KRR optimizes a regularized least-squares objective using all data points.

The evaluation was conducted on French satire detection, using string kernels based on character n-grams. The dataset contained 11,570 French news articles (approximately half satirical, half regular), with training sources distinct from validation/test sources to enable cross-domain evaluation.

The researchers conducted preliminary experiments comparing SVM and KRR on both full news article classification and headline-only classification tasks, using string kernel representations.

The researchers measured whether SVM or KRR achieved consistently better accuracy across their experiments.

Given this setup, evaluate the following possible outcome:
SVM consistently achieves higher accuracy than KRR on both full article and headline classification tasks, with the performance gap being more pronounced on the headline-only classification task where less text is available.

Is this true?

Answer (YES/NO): NO